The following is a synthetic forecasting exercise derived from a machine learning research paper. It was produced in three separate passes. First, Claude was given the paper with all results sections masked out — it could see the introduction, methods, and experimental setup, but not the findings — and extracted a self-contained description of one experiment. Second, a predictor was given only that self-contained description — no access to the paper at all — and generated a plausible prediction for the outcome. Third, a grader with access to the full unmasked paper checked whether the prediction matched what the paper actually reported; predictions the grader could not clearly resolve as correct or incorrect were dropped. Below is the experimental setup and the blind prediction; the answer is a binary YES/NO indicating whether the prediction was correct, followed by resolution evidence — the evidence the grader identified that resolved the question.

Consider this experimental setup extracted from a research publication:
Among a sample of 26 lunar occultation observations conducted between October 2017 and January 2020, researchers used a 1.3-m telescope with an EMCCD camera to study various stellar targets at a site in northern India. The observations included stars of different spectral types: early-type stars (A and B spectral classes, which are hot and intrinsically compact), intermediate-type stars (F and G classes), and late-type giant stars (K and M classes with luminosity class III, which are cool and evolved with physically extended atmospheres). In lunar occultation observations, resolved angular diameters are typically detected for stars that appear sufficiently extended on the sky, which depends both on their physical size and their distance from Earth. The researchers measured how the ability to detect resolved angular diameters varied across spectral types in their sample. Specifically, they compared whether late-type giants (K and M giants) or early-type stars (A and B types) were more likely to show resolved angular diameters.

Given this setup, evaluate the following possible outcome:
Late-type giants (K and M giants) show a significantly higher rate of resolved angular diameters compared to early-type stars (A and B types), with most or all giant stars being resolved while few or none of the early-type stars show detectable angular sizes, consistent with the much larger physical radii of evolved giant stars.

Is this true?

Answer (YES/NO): NO